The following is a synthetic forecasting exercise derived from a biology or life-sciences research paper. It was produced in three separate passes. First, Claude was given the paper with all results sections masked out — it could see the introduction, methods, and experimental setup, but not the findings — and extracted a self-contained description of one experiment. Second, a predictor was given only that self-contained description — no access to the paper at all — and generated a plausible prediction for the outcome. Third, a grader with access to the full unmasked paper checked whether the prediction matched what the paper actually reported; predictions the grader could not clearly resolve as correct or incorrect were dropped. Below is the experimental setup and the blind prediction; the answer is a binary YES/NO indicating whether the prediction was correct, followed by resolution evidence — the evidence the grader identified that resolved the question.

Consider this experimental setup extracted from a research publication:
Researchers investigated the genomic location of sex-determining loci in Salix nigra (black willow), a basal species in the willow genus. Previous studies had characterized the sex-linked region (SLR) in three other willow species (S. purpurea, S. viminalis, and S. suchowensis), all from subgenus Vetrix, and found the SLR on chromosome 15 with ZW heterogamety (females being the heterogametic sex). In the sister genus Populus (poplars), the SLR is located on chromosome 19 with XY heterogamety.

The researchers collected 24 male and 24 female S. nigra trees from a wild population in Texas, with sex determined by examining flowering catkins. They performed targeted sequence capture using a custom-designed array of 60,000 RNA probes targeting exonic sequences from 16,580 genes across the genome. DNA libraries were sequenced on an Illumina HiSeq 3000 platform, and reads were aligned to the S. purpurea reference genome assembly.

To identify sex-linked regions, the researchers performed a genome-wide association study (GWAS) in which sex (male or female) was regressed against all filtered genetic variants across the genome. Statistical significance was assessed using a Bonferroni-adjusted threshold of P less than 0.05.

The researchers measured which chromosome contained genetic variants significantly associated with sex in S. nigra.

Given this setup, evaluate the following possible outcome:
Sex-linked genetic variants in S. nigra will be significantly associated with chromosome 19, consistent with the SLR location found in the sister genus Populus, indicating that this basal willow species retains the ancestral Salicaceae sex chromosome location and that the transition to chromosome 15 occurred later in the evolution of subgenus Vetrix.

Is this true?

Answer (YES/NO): NO